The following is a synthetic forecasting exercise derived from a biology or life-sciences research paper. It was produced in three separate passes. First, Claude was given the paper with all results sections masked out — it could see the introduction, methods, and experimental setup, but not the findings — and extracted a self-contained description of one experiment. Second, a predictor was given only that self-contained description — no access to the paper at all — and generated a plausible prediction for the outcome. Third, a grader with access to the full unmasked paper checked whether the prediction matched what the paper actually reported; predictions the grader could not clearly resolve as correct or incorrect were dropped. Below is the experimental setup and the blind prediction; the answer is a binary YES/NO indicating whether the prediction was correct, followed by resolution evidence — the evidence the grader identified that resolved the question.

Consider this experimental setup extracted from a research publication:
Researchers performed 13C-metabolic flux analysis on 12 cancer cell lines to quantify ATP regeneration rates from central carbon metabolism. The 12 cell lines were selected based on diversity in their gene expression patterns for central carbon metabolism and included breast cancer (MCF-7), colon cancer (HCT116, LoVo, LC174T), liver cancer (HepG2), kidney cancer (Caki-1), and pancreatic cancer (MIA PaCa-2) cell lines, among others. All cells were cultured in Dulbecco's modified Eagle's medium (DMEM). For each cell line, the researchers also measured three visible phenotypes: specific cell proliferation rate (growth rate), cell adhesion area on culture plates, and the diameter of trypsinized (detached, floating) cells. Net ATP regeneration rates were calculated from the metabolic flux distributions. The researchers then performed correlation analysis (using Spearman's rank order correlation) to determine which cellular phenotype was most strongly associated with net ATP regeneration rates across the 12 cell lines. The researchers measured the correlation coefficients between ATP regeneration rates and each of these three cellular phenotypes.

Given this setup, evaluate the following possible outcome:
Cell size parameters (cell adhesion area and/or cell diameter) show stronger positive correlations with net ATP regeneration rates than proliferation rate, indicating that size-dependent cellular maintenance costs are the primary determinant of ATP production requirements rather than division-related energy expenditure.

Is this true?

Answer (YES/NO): NO